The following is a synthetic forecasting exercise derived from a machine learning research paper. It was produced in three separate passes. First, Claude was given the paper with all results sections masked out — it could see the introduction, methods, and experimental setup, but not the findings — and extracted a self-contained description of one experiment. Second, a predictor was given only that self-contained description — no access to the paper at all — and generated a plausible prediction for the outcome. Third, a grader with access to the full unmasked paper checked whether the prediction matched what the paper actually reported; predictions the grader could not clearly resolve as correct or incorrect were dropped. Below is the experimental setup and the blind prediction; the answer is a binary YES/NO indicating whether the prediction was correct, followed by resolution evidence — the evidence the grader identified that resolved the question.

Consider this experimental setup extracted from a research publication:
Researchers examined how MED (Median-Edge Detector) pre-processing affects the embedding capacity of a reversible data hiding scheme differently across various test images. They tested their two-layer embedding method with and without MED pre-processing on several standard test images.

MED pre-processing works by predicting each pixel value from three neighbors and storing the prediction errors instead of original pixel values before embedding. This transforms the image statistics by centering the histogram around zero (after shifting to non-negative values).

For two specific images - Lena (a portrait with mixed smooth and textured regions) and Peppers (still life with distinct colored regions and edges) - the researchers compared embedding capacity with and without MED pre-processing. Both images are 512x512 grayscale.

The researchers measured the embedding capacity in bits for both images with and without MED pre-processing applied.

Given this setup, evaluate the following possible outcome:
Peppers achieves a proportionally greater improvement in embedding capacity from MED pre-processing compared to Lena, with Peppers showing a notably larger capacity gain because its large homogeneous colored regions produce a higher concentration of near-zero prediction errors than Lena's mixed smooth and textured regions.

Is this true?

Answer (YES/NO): NO